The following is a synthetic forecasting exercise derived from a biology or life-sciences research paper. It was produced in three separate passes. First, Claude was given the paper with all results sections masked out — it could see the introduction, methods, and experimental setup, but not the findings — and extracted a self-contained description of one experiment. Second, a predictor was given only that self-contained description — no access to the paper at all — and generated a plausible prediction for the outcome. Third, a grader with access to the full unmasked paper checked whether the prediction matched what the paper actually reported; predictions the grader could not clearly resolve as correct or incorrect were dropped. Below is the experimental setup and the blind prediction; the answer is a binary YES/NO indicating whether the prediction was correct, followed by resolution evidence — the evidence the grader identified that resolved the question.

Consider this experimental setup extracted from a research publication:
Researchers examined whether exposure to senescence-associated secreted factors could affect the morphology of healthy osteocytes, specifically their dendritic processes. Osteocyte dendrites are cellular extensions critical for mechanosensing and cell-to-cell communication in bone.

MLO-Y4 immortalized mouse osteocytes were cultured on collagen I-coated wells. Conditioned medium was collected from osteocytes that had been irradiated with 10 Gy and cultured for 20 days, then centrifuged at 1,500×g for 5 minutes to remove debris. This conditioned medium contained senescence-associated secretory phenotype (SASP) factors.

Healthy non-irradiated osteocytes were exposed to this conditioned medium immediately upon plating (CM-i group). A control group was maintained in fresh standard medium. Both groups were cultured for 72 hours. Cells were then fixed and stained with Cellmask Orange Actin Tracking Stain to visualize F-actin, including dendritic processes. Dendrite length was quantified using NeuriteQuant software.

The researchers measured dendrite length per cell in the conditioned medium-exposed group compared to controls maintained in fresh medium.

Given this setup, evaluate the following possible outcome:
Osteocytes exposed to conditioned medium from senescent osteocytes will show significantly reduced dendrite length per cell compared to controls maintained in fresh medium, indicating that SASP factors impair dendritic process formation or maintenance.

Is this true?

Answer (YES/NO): NO